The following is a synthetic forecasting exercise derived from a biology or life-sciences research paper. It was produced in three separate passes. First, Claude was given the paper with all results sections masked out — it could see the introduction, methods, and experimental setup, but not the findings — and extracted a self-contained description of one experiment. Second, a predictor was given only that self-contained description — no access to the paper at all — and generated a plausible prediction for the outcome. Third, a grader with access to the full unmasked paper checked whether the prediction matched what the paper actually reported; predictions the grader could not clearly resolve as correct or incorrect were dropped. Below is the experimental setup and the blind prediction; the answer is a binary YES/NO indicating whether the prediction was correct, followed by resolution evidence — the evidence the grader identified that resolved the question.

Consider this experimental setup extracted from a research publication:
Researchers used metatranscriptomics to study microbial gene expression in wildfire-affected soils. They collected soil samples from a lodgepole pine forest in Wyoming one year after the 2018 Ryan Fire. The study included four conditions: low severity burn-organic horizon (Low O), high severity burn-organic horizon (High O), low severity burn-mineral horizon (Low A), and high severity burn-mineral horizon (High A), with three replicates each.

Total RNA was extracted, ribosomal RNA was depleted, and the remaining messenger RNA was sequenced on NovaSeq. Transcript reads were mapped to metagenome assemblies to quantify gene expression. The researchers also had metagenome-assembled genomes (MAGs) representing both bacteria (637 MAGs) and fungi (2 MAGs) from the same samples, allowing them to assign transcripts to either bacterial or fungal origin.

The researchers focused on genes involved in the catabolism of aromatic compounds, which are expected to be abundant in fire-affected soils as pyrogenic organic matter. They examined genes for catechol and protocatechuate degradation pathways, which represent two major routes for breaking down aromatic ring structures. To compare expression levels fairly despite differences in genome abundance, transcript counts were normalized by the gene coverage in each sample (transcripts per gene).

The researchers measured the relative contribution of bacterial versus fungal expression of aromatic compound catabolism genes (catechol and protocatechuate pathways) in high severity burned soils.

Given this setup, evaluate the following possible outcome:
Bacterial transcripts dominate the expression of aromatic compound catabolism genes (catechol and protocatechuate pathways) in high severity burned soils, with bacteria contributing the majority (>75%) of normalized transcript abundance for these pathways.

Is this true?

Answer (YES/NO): NO